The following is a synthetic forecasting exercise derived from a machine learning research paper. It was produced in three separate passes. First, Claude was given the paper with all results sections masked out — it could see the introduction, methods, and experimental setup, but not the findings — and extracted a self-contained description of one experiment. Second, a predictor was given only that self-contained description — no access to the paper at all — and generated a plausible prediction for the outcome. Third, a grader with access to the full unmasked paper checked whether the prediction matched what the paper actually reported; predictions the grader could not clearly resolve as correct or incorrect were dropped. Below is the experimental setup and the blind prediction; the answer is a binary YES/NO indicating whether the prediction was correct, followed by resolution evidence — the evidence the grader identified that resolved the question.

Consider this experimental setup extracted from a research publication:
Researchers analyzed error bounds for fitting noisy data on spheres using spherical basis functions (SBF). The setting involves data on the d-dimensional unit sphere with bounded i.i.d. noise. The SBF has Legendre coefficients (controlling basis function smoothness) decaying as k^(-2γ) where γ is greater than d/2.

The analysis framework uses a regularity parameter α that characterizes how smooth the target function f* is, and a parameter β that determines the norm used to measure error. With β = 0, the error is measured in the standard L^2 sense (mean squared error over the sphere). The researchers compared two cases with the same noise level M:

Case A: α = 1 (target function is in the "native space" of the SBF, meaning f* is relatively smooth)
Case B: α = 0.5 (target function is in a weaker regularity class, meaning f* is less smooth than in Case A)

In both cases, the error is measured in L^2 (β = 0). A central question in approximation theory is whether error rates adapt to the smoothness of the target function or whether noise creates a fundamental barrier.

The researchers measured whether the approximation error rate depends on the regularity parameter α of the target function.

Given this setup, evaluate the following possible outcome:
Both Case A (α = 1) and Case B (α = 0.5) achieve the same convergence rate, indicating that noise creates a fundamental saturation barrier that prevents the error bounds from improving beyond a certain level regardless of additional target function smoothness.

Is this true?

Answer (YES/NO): NO